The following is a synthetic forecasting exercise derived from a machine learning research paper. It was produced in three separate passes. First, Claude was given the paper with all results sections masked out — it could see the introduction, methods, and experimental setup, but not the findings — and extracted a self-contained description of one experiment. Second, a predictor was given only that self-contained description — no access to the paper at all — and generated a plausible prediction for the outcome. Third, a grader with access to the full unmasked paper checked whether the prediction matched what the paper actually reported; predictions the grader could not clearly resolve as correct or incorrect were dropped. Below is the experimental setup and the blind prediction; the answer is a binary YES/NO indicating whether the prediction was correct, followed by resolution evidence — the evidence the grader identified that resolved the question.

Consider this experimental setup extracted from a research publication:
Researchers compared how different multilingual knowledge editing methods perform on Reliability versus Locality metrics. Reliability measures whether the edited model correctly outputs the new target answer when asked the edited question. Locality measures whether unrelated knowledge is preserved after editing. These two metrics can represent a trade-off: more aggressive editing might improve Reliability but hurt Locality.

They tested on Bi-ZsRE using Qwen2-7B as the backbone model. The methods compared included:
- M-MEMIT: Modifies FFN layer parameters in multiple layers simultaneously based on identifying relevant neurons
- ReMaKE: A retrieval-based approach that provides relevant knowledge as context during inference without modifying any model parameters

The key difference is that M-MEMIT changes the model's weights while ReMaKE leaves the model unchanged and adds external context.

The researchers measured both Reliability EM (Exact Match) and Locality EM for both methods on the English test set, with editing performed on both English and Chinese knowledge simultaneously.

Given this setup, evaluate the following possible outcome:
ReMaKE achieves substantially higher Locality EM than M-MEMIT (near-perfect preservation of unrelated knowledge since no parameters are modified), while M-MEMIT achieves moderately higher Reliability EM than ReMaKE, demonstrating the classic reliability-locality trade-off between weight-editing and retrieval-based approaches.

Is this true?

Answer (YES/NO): NO